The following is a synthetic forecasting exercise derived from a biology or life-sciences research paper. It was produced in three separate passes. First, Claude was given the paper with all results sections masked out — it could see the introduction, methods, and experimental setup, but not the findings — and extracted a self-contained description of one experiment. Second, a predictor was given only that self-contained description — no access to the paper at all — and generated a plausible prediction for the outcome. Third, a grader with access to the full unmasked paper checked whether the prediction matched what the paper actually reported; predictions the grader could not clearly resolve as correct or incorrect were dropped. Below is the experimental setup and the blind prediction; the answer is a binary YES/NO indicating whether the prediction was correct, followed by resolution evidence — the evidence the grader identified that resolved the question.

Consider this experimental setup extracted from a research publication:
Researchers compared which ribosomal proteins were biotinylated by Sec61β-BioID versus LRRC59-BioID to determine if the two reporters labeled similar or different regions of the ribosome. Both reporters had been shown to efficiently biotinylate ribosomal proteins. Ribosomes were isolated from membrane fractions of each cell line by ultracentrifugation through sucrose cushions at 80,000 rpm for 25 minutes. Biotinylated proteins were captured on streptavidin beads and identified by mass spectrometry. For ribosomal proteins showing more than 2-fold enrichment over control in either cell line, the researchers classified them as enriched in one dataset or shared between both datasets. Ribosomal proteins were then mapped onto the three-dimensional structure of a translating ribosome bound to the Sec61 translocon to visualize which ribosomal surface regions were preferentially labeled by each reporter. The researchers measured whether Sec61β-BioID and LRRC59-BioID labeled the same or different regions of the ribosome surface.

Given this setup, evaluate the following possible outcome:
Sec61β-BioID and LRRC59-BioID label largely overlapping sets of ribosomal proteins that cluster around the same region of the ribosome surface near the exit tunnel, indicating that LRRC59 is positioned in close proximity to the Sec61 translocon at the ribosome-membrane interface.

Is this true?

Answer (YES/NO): YES